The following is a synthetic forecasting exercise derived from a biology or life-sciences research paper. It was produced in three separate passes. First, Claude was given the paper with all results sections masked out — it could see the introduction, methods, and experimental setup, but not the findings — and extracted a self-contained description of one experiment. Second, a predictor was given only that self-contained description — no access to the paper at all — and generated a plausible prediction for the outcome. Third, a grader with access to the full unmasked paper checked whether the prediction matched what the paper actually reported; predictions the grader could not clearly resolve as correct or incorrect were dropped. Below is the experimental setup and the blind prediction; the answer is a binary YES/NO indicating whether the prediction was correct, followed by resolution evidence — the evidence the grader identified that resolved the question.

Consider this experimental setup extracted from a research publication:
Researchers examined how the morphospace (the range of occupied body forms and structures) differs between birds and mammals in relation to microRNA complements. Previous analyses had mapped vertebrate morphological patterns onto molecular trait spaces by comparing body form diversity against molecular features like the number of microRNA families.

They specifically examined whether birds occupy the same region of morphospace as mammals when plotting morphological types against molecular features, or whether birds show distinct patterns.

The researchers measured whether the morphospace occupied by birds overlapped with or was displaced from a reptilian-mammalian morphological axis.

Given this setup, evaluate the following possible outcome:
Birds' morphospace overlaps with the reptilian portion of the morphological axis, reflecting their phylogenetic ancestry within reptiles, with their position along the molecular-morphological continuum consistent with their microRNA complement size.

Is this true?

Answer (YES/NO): NO